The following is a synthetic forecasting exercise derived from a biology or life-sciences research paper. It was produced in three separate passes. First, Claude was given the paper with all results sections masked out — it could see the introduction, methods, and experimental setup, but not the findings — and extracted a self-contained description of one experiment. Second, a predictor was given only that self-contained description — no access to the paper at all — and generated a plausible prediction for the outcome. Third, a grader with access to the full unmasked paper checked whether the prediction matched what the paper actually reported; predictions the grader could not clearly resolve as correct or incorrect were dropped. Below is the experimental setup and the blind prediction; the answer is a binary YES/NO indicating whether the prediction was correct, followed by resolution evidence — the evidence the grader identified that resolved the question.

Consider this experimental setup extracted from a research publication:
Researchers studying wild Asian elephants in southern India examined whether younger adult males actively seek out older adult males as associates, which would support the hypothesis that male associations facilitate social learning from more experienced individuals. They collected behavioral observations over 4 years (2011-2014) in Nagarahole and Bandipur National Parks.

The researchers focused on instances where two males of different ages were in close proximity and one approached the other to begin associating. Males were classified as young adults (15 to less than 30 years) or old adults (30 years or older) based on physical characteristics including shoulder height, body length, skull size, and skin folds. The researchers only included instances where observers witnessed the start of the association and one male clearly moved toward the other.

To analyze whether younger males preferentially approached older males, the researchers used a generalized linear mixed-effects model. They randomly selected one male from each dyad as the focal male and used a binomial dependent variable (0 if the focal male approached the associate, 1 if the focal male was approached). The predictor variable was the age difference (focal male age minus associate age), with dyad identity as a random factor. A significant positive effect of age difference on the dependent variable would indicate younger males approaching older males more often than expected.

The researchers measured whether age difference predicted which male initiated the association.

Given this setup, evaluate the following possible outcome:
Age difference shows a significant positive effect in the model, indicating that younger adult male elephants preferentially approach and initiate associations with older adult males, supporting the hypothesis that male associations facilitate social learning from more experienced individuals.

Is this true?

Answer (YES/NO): NO